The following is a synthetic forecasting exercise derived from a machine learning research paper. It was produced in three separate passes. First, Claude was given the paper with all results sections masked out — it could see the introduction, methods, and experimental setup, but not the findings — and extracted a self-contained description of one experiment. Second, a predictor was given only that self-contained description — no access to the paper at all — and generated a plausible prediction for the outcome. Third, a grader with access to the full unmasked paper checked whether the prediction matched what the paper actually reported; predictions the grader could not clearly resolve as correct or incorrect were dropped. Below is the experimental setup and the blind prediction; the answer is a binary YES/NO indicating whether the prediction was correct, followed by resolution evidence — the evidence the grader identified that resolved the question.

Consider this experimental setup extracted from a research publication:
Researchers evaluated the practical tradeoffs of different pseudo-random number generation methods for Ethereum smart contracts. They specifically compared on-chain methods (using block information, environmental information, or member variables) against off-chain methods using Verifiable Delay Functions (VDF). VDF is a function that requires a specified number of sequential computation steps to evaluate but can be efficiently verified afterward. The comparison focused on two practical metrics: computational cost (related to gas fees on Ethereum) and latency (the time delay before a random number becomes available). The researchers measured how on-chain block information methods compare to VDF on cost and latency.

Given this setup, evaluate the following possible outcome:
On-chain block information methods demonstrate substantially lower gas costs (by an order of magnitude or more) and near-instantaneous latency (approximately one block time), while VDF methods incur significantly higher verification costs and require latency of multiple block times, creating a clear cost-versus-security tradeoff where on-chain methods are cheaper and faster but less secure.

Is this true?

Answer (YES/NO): NO